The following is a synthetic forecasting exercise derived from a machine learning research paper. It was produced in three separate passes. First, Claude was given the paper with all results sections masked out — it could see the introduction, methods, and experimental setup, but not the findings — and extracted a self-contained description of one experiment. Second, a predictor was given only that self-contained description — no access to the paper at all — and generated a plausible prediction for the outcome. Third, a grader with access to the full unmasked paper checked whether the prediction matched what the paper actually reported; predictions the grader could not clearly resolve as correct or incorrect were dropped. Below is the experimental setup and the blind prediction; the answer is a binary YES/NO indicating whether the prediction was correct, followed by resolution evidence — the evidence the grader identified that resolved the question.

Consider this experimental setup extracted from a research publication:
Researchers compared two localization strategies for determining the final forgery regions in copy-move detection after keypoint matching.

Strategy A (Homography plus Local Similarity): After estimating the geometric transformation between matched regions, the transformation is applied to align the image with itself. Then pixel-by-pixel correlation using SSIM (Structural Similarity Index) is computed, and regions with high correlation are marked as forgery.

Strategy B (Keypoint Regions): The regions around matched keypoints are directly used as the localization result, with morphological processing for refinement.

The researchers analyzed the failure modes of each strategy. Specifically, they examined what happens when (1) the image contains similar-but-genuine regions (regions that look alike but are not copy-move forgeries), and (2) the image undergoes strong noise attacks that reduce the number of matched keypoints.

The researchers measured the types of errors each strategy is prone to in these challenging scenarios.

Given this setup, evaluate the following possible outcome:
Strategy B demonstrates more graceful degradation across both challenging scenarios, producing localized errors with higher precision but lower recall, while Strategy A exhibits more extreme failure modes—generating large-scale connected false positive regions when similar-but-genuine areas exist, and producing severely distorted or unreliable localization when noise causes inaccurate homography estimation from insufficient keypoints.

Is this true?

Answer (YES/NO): NO